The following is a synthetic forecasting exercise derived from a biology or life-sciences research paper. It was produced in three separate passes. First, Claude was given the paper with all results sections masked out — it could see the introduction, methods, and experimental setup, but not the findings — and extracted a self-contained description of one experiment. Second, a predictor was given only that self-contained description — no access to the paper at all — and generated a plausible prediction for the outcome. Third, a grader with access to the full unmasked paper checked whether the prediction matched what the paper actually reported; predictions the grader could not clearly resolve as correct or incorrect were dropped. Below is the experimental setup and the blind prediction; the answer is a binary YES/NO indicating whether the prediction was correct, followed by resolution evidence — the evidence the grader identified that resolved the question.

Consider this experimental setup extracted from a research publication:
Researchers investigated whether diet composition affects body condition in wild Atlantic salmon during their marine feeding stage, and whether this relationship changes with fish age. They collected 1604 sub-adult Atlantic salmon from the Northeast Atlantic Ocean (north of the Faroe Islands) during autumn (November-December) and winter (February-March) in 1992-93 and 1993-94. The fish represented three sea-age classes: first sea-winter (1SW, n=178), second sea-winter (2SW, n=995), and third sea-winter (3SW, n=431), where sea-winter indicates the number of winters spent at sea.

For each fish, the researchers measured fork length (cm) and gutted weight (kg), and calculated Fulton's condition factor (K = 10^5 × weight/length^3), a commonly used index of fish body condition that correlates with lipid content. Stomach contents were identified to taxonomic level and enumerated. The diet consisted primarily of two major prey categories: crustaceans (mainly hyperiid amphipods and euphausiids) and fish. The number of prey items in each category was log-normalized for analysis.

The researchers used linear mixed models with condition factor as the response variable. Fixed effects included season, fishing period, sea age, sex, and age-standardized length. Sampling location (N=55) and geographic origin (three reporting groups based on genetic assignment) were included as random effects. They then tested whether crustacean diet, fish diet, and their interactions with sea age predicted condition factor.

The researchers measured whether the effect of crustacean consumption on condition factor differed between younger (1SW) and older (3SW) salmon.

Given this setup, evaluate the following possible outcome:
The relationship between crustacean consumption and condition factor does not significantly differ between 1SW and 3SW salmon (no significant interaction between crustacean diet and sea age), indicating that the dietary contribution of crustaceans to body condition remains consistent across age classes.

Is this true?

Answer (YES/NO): NO